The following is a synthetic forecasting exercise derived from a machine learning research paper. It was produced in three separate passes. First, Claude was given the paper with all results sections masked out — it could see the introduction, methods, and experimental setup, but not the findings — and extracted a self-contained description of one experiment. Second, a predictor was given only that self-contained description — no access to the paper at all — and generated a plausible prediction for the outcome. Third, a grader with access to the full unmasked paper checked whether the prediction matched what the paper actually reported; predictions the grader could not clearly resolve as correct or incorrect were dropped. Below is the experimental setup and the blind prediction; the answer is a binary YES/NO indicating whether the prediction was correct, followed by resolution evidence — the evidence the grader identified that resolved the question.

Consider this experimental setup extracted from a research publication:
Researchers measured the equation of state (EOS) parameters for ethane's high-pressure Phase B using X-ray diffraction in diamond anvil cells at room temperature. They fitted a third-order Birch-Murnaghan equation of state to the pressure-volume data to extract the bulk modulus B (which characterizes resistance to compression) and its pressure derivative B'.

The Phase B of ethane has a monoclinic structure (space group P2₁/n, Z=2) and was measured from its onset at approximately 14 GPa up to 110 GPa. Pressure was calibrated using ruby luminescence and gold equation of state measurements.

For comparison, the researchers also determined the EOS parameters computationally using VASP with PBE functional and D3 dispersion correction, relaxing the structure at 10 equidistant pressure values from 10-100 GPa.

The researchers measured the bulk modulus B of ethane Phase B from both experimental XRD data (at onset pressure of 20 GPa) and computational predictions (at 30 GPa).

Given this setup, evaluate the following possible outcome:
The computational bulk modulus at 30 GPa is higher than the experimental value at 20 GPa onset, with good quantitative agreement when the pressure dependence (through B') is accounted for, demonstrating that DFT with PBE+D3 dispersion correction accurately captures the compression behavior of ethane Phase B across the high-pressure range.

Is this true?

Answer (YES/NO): NO